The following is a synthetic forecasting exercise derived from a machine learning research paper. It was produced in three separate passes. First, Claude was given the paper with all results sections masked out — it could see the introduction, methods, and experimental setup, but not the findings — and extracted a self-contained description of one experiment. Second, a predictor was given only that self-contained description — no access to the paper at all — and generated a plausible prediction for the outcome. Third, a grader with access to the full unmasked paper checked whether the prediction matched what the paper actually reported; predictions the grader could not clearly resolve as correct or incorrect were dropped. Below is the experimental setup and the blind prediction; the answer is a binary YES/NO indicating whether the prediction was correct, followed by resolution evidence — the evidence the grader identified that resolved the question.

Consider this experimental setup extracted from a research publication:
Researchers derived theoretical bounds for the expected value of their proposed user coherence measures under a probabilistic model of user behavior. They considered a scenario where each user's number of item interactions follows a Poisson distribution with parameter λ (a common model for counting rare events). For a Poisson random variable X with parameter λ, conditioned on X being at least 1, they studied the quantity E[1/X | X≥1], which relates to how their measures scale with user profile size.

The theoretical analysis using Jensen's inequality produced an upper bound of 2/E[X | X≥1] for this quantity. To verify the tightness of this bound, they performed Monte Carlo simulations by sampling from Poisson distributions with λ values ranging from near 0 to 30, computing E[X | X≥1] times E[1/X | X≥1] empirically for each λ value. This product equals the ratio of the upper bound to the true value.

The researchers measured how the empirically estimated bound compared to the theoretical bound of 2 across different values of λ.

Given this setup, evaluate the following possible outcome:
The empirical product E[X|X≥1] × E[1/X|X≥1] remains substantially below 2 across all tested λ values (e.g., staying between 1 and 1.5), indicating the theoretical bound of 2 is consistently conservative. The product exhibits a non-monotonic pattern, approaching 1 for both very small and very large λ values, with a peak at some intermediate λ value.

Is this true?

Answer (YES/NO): YES